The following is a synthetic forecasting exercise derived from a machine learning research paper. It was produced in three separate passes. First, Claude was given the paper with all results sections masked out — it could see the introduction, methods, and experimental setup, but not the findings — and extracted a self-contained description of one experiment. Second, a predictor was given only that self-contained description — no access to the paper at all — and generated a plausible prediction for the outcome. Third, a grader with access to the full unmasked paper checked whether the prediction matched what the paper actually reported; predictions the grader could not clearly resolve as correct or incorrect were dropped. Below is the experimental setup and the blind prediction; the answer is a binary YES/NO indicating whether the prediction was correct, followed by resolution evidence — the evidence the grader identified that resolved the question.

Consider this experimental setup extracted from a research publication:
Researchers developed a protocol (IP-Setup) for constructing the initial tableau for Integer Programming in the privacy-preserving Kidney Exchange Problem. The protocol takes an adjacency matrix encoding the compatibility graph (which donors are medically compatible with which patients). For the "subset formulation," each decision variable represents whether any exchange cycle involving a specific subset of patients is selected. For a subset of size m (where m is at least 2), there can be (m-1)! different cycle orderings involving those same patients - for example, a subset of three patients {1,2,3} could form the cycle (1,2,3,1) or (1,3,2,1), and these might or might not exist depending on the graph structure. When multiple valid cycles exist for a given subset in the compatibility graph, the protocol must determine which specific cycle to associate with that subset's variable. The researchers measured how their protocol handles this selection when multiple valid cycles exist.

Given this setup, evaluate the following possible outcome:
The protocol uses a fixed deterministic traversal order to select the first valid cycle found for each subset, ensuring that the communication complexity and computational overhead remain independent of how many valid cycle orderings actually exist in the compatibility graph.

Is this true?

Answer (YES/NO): YES